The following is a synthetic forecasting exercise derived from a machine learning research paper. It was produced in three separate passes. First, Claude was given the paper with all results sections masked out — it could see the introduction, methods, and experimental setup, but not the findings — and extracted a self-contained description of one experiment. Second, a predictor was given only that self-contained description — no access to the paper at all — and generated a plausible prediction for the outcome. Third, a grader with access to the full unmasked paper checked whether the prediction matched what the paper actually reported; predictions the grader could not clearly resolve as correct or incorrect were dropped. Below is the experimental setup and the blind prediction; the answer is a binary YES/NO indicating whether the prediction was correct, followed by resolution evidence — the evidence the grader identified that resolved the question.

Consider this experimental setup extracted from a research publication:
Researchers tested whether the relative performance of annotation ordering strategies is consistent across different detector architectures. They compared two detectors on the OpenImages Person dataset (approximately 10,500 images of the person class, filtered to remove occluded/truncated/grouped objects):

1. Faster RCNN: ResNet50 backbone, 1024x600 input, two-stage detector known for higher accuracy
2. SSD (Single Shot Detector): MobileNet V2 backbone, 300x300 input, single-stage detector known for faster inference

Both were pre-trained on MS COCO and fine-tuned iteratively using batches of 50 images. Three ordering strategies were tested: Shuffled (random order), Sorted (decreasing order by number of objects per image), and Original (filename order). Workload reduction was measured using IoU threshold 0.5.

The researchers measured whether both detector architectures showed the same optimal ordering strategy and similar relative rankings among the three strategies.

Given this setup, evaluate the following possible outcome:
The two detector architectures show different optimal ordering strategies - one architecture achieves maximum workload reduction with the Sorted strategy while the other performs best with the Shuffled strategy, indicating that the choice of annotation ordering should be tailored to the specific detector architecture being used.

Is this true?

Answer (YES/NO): NO